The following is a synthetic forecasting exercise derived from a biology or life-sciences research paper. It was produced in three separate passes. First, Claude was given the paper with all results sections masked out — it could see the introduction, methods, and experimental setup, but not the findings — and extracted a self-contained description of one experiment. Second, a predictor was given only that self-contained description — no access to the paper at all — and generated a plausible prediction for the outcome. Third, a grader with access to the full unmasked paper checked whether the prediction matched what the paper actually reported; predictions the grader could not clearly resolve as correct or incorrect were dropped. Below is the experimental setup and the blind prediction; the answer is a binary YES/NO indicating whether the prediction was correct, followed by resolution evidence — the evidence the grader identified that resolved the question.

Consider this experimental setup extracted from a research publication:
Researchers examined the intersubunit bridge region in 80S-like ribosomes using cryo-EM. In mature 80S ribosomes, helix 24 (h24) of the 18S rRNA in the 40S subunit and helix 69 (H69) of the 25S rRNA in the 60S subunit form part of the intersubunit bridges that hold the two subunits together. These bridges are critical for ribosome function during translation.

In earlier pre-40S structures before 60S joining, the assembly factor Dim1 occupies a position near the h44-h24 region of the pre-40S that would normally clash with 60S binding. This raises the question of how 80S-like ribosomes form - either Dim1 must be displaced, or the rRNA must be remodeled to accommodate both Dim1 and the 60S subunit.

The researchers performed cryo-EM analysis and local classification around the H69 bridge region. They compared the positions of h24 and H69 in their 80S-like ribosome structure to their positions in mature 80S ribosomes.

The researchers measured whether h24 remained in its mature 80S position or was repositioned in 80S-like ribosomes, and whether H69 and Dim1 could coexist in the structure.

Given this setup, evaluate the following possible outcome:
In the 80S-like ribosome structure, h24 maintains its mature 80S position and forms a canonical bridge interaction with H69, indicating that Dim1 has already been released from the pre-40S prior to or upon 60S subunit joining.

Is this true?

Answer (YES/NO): NO